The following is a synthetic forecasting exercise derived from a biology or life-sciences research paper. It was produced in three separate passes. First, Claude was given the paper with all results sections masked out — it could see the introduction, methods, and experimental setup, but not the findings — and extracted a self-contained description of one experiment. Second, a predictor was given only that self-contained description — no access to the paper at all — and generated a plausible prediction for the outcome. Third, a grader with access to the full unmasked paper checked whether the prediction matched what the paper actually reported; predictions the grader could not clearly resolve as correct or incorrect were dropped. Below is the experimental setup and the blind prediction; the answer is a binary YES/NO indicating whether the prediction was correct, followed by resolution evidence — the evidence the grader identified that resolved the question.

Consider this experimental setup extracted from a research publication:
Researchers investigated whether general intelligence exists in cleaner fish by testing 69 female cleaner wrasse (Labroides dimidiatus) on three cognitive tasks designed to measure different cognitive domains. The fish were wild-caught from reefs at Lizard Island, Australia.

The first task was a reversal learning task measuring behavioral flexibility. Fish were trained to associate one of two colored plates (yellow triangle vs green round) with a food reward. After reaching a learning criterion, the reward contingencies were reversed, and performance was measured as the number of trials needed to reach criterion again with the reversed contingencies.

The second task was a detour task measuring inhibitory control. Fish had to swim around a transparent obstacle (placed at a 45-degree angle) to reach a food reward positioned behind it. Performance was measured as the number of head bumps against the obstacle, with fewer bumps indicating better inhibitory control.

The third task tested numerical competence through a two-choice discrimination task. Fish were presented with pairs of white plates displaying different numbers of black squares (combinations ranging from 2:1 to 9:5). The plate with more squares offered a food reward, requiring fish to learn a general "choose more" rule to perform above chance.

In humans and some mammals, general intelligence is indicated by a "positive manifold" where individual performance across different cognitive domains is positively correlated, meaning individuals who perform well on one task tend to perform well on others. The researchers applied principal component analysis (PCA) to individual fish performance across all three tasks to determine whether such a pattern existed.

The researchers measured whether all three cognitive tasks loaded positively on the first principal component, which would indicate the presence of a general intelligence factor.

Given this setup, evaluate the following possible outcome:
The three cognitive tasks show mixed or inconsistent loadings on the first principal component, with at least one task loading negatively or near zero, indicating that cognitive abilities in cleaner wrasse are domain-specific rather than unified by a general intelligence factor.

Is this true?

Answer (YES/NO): YES